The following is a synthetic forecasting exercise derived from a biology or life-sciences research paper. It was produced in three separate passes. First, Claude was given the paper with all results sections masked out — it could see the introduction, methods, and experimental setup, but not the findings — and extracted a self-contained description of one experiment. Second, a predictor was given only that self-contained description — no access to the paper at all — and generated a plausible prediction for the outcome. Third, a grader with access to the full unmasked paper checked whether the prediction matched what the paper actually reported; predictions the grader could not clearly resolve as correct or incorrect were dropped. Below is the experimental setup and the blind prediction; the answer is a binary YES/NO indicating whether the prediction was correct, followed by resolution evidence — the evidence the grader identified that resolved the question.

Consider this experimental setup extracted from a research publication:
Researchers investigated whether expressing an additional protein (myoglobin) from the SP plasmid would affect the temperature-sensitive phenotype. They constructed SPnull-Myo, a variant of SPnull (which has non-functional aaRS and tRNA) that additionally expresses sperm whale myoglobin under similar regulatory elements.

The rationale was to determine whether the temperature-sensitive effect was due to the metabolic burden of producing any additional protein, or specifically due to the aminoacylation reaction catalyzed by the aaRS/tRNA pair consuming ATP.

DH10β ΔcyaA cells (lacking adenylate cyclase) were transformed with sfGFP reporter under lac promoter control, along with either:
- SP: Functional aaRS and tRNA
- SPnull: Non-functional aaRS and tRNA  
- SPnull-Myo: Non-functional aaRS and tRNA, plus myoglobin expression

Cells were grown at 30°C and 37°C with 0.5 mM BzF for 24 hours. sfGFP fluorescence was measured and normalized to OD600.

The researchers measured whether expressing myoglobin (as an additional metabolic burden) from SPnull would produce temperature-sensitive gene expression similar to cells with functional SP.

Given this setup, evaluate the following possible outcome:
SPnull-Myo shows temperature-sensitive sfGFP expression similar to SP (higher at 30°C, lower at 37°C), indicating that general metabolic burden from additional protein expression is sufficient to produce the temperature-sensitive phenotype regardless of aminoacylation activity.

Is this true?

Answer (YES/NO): NO